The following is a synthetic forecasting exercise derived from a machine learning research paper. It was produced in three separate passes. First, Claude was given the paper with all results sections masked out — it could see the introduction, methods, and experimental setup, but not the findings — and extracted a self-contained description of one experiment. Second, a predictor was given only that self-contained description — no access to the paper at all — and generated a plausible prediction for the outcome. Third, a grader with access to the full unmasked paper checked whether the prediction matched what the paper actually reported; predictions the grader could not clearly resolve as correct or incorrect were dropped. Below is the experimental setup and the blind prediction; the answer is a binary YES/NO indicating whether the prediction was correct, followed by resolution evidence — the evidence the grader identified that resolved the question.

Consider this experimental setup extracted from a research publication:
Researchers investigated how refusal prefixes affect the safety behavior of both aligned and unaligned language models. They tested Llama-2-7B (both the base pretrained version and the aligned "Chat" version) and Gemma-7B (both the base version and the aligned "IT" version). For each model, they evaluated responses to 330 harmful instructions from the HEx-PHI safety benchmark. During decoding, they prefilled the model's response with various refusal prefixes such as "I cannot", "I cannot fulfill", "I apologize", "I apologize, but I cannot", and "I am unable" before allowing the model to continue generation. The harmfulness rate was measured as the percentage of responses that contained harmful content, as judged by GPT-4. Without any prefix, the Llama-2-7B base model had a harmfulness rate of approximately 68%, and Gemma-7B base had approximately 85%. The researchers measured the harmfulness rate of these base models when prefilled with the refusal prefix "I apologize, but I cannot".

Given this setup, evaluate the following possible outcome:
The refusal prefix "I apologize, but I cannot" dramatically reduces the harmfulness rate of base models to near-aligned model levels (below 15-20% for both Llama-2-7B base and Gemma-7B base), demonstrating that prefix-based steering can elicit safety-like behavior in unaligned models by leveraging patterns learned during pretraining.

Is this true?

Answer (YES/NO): YES